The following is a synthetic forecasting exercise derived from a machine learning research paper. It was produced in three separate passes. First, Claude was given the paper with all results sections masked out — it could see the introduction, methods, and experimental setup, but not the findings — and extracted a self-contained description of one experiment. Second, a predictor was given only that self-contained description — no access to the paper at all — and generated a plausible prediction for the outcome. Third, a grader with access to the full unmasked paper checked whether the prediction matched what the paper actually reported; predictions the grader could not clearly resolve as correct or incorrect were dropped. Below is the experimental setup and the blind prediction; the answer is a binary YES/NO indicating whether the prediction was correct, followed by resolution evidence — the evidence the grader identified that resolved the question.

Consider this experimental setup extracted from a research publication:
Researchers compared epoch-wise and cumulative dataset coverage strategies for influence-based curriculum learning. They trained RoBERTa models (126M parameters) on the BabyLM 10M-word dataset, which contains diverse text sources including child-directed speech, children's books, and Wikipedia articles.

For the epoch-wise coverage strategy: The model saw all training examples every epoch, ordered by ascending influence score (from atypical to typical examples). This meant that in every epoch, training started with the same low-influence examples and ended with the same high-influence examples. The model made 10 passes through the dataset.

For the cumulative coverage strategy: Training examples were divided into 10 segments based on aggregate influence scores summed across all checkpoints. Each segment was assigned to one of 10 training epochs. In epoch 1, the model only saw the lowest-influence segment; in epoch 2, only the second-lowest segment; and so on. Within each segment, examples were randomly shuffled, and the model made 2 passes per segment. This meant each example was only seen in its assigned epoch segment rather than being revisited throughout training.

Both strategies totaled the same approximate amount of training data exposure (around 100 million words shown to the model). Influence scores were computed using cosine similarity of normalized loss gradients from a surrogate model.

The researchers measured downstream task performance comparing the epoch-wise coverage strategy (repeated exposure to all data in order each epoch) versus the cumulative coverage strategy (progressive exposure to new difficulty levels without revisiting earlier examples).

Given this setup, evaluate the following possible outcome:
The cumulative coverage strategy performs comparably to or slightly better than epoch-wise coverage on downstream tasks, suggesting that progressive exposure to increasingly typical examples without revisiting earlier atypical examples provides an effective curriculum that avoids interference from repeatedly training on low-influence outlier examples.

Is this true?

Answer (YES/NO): NO